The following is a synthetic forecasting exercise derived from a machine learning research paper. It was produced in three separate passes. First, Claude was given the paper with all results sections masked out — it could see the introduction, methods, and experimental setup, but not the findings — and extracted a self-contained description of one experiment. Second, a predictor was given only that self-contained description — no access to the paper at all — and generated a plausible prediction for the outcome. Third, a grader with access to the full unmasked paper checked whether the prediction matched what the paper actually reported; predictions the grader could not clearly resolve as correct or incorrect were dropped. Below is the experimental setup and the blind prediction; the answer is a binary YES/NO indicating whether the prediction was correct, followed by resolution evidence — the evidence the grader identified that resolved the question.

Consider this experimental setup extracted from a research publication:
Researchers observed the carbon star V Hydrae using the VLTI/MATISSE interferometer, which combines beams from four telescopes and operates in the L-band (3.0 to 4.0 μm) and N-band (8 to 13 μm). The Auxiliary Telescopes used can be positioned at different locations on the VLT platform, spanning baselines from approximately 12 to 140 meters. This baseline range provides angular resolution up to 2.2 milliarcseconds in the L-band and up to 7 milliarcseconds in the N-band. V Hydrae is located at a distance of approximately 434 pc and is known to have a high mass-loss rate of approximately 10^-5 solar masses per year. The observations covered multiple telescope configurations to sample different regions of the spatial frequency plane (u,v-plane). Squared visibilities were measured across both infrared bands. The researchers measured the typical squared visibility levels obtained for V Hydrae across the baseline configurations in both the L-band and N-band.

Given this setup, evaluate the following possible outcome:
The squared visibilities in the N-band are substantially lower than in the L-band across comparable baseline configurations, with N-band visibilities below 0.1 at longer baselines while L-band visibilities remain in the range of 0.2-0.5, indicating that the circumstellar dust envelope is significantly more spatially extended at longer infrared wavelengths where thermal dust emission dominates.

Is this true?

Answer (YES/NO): NO